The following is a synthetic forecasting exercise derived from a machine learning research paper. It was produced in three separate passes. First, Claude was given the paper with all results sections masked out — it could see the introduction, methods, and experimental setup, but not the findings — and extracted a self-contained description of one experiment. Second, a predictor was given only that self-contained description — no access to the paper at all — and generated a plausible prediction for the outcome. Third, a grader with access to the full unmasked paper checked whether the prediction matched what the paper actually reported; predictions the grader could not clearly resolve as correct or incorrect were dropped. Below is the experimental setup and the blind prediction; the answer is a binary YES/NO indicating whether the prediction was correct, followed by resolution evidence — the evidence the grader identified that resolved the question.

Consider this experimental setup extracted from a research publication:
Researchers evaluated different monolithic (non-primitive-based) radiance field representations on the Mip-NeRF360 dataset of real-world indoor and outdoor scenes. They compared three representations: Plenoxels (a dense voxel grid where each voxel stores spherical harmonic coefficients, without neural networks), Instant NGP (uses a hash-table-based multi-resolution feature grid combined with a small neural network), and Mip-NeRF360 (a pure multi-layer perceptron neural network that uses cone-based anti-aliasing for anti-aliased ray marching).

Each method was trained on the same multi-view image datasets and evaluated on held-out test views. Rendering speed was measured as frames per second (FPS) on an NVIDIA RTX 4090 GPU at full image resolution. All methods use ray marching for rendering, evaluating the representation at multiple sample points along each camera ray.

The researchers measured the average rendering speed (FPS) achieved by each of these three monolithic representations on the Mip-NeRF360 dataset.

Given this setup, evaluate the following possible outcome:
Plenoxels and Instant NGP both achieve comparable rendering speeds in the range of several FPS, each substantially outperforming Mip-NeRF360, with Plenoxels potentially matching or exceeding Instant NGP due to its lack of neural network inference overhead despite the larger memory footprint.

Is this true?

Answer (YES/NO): NO